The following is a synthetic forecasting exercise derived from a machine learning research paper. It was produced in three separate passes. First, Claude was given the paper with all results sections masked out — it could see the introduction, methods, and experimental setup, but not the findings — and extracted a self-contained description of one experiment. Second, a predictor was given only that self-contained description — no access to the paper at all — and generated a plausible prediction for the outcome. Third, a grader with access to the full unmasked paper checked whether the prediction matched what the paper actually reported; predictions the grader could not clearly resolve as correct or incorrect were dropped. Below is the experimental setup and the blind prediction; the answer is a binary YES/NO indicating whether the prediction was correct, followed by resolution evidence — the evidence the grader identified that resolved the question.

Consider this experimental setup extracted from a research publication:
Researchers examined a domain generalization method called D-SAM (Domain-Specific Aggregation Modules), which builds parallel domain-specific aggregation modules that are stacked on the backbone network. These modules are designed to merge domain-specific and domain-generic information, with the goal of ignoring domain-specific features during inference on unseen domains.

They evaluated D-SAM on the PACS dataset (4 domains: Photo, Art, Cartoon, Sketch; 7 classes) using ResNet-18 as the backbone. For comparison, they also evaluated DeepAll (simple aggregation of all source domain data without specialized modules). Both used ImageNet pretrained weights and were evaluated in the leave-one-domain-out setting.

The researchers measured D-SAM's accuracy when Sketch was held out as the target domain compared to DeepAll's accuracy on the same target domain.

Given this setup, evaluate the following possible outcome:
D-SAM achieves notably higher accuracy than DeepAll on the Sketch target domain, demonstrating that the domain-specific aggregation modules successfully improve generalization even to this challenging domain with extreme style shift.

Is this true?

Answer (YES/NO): YES